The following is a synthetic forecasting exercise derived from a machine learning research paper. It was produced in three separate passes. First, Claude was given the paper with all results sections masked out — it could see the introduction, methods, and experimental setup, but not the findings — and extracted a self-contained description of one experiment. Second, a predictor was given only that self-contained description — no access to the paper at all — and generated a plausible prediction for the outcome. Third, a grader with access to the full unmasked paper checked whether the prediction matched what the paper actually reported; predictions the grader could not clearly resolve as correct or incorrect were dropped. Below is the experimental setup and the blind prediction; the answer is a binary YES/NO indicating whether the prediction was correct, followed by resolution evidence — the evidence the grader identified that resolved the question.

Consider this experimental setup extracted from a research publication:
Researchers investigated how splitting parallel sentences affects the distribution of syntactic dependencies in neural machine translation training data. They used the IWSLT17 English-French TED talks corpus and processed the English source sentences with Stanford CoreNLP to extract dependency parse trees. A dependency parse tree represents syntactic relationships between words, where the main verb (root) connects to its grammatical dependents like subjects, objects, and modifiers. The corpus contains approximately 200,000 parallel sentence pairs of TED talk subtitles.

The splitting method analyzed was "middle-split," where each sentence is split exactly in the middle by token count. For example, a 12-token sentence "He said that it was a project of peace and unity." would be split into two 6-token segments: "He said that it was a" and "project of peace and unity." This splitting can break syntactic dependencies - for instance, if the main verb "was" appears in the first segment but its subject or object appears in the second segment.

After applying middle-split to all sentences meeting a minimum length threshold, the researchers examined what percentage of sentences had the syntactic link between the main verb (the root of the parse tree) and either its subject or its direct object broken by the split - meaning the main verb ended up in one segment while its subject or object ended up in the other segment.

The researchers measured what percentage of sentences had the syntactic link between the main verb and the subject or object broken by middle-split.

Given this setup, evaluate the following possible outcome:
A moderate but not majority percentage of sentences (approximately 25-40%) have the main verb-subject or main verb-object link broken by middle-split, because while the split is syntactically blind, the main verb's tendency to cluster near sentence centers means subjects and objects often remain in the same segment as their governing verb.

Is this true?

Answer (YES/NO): NO